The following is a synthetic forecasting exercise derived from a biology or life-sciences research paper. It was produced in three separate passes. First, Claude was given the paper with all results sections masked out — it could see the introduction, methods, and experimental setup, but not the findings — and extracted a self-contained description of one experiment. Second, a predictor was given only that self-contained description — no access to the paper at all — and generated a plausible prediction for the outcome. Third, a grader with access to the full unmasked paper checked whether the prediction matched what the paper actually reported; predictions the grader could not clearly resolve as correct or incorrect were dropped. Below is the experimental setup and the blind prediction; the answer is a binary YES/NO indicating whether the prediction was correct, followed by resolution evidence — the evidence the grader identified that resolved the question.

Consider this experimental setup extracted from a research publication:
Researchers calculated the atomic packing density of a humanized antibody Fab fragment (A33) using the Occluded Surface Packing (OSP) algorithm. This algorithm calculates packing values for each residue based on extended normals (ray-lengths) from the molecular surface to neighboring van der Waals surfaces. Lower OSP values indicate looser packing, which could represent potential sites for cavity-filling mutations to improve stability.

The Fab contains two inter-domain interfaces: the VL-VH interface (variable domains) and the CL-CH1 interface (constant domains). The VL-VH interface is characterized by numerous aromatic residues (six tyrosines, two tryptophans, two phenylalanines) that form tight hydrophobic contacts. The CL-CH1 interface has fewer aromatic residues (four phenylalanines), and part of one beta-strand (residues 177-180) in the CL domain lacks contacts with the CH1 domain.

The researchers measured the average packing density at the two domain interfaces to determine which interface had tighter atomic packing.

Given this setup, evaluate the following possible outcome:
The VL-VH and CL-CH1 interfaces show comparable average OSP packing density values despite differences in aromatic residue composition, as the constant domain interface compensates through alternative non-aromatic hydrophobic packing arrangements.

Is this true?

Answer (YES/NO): NO